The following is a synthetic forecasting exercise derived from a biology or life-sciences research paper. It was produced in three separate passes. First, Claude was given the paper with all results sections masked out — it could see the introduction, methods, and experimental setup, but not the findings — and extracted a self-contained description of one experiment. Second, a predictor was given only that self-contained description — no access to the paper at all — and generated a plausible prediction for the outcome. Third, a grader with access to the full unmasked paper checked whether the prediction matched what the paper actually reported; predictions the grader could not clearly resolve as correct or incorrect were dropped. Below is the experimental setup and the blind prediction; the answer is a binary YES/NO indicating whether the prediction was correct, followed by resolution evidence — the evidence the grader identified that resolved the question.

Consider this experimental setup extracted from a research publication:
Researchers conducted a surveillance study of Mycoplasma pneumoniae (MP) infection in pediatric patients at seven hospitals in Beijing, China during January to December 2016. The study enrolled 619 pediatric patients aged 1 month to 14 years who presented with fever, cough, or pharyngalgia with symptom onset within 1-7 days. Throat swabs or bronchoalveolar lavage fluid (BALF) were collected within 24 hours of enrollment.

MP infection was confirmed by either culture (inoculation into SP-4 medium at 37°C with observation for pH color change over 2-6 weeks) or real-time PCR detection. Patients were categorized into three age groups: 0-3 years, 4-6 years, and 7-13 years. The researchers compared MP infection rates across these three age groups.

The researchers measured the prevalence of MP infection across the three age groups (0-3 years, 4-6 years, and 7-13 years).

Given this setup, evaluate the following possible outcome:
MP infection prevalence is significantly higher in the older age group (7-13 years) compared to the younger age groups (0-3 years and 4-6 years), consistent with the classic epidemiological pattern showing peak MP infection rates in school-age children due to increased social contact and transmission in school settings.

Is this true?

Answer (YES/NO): YES